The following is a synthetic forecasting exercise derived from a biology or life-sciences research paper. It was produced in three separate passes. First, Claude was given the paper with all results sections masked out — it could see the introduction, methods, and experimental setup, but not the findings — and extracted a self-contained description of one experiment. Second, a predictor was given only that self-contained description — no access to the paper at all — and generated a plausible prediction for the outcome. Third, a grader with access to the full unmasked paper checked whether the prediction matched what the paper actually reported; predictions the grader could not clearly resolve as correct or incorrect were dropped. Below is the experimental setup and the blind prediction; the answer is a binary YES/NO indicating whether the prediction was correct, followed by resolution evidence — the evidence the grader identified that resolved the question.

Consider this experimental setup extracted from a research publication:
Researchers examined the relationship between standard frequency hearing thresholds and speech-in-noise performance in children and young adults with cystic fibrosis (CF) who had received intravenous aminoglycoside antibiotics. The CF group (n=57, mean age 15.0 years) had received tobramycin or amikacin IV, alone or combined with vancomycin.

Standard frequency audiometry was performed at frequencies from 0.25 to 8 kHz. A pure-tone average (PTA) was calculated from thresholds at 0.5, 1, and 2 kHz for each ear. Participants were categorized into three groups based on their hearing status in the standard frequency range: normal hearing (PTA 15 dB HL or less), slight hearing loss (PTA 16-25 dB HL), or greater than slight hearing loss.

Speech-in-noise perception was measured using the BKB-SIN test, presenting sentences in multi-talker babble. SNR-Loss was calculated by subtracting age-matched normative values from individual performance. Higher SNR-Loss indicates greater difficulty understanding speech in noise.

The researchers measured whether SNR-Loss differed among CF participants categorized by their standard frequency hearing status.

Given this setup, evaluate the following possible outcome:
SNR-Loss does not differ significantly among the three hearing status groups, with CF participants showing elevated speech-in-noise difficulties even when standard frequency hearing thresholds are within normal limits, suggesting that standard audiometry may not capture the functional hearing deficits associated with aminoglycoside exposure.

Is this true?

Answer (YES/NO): NO